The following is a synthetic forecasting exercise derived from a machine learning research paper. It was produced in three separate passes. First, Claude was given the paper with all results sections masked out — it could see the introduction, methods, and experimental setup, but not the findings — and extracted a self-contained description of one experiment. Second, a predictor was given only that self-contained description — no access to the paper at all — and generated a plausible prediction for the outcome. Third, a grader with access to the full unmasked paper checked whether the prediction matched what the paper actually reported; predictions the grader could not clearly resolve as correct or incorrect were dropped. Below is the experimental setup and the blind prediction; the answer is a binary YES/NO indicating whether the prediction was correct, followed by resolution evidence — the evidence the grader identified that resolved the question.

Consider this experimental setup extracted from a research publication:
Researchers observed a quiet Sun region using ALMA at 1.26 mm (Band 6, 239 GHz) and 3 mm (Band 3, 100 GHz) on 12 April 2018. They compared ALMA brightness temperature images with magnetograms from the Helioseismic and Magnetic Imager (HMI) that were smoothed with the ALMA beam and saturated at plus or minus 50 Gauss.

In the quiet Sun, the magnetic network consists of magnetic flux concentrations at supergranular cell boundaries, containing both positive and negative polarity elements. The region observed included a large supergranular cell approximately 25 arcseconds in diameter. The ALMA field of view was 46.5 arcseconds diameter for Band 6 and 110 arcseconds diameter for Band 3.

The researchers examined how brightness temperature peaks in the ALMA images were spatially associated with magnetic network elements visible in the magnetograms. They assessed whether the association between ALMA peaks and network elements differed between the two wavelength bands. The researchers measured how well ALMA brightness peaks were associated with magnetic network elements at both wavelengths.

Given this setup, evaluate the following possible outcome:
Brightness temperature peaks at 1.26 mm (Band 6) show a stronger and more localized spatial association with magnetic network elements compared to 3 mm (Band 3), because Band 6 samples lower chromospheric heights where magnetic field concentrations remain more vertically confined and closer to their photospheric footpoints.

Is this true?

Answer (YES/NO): NO